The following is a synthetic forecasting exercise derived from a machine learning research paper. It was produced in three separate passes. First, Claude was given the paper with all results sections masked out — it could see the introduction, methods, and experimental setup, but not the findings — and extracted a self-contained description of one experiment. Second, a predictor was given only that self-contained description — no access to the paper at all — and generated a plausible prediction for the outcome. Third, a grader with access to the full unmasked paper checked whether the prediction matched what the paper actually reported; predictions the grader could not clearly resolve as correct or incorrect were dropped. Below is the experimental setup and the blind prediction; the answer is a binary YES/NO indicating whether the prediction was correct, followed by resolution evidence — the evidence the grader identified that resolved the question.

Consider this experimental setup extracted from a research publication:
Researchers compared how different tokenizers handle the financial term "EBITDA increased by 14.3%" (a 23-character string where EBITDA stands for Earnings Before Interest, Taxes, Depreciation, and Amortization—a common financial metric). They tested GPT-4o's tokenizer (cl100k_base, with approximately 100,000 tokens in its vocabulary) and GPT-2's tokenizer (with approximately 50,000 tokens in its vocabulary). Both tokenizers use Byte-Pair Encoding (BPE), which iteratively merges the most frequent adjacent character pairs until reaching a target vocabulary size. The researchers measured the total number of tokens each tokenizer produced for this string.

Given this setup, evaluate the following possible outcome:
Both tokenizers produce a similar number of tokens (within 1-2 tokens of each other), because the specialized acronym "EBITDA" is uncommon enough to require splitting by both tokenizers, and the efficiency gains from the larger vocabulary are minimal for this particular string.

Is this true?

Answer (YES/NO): YES